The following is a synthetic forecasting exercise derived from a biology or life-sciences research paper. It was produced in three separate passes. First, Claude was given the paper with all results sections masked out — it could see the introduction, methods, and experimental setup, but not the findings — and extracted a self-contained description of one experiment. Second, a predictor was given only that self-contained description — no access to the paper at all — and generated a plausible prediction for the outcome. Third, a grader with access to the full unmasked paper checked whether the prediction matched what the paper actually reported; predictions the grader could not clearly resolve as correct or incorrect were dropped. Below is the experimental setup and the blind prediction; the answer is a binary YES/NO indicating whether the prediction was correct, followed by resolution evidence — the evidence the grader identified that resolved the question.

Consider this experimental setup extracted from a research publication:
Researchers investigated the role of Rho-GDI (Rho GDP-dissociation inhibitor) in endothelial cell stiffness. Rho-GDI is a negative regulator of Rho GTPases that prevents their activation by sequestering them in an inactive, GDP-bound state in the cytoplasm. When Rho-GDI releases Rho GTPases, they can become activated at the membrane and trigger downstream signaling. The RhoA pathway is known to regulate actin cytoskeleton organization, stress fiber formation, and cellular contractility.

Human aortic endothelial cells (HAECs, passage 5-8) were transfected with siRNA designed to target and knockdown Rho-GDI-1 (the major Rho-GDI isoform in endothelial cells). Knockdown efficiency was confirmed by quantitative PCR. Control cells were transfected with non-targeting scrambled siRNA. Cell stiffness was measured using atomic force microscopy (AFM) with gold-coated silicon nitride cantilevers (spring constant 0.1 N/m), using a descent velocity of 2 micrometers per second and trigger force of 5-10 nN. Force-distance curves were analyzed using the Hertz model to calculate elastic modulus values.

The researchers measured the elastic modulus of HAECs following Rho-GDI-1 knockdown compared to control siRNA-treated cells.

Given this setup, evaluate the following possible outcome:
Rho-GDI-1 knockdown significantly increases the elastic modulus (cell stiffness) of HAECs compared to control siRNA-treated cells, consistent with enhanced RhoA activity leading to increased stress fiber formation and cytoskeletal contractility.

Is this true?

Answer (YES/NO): YES